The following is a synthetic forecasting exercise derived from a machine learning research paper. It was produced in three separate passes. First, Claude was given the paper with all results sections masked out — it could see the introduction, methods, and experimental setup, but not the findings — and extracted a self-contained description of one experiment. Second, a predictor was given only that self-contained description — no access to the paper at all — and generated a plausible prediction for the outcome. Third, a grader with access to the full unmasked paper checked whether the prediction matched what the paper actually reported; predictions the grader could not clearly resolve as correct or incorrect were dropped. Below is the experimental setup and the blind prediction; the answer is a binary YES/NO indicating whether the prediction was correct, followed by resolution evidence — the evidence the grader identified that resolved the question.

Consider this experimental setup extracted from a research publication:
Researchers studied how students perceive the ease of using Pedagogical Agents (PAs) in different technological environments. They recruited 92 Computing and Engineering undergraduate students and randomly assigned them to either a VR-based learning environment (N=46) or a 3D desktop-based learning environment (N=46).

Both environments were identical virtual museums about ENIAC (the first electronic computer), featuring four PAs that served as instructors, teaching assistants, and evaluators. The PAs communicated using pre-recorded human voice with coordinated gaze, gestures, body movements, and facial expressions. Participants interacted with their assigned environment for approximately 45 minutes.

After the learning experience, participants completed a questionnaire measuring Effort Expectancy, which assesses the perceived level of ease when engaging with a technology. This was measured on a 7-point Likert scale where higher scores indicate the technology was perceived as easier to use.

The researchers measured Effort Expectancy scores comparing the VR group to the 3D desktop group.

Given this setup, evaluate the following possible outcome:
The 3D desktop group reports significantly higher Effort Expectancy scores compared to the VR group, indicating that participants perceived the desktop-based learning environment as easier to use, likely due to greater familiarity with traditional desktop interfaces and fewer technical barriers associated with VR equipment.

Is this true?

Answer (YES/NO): NO